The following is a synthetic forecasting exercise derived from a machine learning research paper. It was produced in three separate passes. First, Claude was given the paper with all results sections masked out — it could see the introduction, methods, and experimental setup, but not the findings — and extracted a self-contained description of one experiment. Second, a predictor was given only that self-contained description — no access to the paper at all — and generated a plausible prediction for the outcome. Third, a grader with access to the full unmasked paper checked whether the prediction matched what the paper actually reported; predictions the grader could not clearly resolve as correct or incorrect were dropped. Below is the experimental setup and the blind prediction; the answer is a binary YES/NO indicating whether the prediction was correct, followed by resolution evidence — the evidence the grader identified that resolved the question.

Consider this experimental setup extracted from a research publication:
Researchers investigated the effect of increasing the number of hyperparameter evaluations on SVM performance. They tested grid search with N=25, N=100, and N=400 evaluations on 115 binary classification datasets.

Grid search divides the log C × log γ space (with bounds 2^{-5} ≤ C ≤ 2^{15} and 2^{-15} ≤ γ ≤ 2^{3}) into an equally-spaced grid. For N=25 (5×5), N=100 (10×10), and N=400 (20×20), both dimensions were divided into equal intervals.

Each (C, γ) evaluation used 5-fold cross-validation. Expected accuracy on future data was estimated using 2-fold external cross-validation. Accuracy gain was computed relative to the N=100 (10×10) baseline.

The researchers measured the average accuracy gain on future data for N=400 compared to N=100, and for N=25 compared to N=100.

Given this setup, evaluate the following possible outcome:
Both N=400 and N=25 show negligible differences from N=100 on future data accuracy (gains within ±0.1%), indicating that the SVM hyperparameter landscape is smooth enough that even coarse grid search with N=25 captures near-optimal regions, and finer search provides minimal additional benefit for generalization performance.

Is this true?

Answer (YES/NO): YES